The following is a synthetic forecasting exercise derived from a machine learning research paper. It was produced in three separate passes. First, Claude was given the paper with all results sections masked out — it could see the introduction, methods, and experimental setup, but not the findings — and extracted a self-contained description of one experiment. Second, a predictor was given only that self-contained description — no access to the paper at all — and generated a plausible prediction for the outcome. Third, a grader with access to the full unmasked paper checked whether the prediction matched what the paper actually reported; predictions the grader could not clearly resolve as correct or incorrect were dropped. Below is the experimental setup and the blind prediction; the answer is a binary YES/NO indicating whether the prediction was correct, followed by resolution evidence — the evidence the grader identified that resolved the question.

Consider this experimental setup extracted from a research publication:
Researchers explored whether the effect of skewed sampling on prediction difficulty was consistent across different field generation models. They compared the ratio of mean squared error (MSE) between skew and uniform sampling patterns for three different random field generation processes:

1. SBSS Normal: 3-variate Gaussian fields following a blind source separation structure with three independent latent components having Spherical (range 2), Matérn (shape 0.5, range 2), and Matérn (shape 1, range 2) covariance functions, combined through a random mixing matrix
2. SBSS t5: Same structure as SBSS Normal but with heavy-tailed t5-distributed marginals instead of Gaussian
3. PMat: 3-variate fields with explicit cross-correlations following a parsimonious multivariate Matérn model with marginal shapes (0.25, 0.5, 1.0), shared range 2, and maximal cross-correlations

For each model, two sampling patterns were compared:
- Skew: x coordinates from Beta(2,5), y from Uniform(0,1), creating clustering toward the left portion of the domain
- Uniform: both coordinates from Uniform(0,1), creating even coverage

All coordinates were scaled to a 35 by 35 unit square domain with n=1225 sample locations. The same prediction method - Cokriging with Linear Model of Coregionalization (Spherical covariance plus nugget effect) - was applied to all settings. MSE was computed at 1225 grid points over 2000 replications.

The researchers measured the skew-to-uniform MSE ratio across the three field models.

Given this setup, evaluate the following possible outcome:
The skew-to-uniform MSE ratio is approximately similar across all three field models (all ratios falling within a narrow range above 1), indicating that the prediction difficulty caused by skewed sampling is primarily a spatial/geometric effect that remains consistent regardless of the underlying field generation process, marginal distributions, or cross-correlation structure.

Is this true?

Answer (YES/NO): NO